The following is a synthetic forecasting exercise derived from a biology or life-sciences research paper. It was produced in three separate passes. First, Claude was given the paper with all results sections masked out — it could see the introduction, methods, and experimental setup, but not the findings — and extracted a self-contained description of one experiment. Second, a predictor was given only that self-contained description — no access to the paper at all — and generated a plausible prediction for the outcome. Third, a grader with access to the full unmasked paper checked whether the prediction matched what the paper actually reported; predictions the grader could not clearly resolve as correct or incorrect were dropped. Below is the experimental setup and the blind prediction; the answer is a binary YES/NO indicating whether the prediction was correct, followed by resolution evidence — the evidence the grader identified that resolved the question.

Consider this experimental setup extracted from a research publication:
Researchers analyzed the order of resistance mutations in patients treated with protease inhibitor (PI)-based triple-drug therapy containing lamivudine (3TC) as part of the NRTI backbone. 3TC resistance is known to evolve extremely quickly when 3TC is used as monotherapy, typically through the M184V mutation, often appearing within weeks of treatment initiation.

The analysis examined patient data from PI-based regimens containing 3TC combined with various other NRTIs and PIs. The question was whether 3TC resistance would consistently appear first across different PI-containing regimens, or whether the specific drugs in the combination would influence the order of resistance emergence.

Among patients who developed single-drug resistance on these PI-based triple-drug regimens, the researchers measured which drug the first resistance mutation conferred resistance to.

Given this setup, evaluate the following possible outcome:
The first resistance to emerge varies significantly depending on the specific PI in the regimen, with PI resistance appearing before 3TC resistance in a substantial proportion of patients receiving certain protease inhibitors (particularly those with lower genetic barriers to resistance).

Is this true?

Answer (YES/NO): NO